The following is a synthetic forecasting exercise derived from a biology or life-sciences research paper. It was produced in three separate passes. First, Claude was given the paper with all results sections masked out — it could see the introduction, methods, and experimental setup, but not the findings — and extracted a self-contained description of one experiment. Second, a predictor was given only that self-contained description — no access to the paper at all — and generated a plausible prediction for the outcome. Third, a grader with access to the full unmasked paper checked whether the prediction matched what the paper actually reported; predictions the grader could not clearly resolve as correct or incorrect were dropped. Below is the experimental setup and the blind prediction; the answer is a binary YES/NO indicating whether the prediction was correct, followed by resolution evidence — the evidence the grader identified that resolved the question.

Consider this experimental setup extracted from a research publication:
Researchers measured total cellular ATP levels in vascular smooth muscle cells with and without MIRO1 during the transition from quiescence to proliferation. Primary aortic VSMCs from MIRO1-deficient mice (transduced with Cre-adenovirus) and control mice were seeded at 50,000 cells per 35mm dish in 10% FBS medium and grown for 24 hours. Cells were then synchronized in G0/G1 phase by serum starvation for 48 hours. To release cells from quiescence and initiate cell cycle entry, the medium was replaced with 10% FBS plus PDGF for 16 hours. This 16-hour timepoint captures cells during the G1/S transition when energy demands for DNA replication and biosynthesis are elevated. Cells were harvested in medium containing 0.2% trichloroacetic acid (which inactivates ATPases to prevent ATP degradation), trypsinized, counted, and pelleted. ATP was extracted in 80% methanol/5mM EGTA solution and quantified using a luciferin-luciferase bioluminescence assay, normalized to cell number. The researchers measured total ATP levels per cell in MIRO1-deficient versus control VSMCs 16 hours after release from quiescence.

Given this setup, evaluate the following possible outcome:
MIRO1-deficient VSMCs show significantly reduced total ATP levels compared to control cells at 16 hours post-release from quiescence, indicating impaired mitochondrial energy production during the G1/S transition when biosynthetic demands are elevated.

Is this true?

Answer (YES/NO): YES